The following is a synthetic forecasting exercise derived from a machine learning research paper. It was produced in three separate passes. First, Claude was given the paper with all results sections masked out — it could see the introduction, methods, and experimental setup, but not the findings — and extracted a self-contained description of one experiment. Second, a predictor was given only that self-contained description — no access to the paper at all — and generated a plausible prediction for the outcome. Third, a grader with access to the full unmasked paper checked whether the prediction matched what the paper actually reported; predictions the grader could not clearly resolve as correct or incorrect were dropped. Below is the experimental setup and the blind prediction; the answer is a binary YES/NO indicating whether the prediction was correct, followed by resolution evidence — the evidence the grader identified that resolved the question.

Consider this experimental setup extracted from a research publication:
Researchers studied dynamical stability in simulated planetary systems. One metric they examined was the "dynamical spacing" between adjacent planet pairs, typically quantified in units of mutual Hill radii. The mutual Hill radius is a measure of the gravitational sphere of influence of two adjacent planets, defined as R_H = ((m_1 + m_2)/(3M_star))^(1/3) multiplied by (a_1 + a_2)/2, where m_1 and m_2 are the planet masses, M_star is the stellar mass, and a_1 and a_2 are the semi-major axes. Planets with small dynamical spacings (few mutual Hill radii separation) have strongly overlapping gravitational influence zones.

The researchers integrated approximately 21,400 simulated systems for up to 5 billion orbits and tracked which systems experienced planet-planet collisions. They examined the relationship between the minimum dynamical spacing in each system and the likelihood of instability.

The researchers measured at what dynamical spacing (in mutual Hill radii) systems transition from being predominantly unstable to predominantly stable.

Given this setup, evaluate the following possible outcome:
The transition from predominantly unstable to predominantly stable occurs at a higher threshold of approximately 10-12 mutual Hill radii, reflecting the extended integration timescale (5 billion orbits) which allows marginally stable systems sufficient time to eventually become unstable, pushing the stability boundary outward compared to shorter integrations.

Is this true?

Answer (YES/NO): YES